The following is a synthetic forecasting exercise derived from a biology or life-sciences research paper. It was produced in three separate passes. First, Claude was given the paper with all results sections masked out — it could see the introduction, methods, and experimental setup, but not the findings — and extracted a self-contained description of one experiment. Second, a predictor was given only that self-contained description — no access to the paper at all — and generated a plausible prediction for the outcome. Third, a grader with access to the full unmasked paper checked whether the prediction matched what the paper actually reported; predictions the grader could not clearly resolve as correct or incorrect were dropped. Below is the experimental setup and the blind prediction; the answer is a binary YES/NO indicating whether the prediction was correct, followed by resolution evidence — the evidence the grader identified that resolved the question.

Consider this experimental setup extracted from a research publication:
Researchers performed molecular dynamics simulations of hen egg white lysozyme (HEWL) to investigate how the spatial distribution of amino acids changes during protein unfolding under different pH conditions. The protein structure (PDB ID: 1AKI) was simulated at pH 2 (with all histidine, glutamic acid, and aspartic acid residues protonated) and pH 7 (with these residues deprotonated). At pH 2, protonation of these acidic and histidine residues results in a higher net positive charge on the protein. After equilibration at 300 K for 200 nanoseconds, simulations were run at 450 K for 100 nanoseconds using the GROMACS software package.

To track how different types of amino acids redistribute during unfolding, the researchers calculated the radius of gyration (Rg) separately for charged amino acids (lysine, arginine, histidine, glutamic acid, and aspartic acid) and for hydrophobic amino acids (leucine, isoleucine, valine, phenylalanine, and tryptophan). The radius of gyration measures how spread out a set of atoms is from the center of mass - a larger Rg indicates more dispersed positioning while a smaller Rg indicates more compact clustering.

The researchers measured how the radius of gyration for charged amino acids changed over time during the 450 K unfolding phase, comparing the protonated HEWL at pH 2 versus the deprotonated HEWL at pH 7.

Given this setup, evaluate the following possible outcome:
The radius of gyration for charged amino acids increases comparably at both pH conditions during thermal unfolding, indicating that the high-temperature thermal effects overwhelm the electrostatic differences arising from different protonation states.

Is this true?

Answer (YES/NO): NO